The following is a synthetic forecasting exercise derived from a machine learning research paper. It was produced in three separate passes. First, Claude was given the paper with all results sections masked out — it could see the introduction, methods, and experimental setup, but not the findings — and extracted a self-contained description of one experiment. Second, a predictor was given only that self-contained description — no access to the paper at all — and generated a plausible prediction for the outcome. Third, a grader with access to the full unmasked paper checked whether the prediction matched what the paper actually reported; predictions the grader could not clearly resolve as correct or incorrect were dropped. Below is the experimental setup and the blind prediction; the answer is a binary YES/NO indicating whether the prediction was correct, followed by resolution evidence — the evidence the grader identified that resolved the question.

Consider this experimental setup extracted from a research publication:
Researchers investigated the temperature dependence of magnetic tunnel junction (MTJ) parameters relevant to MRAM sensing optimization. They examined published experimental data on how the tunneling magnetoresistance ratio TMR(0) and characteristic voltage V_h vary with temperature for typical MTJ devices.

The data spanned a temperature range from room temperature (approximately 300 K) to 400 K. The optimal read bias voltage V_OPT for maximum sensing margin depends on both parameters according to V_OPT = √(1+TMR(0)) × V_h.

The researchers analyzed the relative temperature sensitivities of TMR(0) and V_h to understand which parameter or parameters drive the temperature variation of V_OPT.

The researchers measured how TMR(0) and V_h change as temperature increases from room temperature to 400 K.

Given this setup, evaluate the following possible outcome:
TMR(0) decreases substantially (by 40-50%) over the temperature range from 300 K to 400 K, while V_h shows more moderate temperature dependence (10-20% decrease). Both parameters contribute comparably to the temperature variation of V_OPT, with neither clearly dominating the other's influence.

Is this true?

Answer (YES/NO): NO